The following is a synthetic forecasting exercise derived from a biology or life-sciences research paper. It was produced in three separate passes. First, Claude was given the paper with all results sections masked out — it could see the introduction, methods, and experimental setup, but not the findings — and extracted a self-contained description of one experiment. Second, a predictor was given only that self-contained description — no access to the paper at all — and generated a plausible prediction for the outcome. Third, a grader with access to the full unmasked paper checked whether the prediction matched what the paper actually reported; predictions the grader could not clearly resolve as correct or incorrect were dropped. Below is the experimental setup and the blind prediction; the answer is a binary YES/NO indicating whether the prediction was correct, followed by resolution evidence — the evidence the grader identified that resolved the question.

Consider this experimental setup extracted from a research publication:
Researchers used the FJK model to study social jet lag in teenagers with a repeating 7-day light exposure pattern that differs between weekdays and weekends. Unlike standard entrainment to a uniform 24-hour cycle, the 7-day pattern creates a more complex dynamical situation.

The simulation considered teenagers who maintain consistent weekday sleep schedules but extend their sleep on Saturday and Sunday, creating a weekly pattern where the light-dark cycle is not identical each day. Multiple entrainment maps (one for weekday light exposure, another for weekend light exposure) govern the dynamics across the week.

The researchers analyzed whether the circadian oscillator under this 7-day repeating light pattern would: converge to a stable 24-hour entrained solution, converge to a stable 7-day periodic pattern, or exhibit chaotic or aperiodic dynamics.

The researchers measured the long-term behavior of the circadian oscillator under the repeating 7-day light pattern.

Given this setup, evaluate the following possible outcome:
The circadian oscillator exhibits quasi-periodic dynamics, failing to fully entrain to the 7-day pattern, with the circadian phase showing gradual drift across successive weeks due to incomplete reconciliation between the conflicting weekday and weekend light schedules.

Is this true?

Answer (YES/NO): NO